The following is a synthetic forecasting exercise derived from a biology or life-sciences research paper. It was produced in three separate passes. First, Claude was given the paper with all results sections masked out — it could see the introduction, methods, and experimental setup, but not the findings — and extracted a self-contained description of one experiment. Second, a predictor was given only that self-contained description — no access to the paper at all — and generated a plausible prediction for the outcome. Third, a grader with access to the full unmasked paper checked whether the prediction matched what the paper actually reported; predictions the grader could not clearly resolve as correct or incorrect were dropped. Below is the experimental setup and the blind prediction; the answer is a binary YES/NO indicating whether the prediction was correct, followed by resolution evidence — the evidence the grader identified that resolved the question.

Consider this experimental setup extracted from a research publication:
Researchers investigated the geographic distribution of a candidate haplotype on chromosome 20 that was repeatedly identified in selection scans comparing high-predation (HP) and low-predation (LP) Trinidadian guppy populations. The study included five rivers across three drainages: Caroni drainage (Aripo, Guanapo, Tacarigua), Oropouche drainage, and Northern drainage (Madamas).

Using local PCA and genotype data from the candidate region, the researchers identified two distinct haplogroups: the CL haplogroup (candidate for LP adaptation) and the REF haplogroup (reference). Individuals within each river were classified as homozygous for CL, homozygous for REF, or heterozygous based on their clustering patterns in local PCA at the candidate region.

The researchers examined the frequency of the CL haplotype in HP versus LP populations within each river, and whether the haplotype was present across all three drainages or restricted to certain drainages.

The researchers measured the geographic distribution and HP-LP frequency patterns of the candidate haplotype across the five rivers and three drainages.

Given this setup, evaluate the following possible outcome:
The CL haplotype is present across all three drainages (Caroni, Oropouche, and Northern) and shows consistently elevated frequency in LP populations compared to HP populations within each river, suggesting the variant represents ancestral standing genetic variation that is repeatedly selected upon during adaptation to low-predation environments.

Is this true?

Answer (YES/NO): NO